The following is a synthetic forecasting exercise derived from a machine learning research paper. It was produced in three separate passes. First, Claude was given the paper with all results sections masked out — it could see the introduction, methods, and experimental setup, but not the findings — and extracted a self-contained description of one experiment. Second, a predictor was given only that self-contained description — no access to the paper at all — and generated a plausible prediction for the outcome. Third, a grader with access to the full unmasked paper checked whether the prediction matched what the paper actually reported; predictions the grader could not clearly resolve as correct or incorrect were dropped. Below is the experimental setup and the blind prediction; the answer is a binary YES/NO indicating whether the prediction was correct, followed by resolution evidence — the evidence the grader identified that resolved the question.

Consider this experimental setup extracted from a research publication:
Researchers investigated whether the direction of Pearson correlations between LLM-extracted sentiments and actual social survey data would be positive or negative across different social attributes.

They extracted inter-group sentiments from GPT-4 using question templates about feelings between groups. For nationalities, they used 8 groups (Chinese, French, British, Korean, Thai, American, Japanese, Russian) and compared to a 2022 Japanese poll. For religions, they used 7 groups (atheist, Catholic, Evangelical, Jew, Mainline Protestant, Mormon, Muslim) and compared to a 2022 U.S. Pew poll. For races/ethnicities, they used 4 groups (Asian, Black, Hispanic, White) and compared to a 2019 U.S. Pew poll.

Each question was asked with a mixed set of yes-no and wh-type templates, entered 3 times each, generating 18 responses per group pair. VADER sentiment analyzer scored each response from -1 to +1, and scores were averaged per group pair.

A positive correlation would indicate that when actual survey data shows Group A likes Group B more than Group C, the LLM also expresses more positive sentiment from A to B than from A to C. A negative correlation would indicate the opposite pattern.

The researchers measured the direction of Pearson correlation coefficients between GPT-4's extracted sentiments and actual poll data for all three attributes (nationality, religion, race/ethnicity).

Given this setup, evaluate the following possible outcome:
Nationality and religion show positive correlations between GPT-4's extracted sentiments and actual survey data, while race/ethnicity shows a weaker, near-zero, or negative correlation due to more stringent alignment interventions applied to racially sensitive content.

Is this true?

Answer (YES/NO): NO